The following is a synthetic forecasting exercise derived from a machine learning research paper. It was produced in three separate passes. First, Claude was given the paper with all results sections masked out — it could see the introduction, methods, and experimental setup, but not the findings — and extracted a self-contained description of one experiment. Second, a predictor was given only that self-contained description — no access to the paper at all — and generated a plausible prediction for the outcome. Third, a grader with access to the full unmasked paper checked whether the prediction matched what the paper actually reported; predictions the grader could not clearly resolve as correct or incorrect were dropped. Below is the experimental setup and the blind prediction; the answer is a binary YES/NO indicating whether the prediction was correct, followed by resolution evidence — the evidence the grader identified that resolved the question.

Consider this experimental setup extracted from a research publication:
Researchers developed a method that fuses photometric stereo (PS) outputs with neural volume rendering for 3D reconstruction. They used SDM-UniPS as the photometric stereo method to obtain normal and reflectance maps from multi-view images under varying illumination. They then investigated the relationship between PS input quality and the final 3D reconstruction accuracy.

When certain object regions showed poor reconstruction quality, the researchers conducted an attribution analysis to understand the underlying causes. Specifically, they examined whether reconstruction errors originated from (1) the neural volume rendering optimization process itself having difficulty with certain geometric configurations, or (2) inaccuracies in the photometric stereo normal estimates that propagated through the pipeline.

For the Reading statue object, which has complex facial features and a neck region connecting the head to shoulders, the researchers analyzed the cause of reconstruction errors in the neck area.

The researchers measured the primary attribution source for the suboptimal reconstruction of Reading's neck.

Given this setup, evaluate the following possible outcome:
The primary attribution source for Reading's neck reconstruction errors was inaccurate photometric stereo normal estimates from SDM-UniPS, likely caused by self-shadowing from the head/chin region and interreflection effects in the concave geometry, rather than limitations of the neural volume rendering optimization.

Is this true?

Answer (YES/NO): NO